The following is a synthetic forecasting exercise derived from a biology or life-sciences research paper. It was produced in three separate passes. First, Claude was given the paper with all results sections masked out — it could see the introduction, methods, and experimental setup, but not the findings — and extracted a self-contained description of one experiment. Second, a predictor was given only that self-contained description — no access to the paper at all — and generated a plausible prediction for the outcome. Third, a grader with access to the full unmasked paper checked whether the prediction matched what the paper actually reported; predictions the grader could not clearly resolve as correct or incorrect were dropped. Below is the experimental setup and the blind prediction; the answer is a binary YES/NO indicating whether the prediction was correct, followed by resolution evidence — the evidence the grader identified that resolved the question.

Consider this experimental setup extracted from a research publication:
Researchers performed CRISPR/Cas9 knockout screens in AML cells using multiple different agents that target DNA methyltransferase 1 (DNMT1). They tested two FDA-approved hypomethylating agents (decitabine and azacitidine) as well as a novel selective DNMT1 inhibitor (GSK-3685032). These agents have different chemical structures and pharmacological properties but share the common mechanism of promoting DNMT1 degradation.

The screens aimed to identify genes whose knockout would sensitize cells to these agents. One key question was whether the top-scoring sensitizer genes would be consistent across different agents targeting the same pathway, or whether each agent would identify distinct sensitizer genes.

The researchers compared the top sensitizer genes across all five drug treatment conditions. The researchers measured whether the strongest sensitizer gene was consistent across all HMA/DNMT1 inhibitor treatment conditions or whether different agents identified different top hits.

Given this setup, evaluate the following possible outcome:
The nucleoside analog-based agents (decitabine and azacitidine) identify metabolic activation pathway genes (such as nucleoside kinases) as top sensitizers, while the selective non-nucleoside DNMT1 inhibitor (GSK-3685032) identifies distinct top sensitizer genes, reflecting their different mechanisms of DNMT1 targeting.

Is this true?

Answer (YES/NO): NO